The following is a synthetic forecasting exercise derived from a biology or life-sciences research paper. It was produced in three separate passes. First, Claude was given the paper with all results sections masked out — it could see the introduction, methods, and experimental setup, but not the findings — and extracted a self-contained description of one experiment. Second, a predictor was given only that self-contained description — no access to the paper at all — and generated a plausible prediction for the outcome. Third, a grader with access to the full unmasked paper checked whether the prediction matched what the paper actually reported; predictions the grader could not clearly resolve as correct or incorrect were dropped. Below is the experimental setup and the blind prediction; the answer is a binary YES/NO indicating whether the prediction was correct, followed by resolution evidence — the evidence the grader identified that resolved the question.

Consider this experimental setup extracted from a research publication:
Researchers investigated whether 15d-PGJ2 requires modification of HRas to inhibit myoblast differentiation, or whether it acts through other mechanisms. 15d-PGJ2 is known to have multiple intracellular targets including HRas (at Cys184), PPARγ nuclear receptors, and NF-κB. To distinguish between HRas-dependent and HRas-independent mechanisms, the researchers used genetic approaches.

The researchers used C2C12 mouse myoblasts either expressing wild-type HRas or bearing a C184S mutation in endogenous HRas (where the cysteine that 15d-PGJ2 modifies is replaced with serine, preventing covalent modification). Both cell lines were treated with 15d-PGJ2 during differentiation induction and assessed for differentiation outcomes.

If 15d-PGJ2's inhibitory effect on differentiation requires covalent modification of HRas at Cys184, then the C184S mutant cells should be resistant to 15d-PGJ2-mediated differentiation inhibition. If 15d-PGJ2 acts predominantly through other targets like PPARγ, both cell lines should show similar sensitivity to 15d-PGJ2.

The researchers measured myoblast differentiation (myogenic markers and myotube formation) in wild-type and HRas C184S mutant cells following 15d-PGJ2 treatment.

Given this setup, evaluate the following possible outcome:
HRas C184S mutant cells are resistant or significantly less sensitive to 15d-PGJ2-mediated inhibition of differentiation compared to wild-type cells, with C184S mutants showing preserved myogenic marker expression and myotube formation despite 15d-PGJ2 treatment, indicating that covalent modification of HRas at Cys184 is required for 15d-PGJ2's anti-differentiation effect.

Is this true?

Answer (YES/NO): YES